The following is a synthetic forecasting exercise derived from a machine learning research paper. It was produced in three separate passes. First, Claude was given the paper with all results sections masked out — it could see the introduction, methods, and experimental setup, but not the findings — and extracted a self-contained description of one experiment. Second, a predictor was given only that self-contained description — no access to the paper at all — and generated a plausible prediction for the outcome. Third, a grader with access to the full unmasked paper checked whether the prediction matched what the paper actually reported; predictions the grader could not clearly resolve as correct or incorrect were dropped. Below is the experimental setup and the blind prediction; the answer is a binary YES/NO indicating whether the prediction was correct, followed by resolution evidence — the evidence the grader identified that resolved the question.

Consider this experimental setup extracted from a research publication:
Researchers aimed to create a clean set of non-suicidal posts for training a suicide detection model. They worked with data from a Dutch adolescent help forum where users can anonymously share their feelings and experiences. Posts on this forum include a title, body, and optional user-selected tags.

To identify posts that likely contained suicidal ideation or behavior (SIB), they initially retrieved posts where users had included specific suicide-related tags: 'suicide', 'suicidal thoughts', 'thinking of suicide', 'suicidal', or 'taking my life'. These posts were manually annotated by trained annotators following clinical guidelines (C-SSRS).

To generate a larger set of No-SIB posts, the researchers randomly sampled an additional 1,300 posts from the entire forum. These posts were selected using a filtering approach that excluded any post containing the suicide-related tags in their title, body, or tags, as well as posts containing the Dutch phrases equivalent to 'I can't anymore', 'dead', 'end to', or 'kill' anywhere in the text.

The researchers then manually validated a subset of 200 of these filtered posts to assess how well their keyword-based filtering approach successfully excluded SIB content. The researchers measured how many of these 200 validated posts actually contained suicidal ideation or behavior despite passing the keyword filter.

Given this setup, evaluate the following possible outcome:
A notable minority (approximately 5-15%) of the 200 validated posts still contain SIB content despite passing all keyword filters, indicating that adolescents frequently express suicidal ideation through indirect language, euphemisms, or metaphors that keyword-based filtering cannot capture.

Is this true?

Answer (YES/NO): NO